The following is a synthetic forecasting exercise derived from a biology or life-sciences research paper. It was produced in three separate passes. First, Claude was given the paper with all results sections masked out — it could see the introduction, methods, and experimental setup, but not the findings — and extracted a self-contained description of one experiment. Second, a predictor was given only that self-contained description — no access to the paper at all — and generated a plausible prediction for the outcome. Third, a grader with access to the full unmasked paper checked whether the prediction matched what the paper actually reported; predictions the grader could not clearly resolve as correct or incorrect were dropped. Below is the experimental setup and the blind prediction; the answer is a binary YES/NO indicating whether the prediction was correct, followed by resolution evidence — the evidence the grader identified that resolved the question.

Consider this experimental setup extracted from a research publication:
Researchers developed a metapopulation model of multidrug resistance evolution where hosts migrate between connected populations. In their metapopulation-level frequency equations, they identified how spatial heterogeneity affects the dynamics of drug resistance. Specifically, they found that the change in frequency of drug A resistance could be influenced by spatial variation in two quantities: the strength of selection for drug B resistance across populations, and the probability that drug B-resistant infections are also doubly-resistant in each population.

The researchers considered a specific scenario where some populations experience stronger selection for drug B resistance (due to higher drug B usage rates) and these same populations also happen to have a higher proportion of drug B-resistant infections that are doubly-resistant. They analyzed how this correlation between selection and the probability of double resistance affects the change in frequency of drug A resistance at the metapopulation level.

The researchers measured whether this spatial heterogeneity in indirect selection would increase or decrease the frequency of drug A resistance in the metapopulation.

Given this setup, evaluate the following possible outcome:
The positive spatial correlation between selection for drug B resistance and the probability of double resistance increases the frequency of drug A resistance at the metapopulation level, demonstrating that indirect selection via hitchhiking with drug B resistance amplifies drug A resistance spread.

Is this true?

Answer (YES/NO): YES